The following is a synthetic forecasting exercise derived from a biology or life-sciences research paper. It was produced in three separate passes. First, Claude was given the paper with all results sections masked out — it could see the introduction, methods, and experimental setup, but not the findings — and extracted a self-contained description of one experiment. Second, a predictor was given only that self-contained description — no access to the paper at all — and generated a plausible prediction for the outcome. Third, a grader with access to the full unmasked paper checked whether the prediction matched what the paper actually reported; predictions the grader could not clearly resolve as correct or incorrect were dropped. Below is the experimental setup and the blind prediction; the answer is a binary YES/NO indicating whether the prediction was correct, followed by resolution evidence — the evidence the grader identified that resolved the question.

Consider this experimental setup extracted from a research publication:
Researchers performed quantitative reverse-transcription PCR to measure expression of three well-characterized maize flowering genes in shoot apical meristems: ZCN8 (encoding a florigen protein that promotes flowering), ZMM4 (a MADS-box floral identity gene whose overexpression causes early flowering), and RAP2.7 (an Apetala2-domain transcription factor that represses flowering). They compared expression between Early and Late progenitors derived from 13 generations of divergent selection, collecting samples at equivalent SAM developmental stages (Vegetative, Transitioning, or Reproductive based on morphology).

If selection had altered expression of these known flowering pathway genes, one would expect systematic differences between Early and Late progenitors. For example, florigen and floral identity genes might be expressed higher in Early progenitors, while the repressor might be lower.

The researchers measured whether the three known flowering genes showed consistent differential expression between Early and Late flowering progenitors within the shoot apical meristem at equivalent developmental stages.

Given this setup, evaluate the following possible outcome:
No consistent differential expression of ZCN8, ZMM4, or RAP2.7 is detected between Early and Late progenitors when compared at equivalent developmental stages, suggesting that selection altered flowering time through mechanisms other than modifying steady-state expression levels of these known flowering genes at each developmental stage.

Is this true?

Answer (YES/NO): NO